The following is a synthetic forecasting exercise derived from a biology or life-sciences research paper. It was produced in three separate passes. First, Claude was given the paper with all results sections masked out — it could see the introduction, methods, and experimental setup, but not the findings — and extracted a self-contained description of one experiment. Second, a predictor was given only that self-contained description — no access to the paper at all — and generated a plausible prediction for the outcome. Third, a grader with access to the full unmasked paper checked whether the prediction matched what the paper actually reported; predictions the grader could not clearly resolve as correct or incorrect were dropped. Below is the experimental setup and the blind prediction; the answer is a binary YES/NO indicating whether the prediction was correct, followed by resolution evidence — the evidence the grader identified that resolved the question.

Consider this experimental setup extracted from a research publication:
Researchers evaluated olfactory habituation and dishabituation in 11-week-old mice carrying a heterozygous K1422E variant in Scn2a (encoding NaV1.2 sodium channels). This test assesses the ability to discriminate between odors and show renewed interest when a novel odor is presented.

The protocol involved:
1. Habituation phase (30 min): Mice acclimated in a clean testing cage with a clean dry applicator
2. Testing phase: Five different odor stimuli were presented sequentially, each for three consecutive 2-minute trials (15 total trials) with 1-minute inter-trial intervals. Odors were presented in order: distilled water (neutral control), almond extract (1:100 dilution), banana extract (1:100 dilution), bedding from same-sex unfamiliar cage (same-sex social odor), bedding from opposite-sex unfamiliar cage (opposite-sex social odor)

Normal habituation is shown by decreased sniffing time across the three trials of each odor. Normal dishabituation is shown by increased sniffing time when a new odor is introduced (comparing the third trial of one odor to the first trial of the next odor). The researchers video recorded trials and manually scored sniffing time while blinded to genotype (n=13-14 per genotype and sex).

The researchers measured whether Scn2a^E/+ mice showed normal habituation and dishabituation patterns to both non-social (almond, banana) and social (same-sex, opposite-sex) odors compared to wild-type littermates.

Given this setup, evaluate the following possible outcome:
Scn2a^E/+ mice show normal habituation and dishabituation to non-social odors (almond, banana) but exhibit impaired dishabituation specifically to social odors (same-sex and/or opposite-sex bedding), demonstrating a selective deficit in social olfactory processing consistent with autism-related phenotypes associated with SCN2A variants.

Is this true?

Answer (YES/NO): YES